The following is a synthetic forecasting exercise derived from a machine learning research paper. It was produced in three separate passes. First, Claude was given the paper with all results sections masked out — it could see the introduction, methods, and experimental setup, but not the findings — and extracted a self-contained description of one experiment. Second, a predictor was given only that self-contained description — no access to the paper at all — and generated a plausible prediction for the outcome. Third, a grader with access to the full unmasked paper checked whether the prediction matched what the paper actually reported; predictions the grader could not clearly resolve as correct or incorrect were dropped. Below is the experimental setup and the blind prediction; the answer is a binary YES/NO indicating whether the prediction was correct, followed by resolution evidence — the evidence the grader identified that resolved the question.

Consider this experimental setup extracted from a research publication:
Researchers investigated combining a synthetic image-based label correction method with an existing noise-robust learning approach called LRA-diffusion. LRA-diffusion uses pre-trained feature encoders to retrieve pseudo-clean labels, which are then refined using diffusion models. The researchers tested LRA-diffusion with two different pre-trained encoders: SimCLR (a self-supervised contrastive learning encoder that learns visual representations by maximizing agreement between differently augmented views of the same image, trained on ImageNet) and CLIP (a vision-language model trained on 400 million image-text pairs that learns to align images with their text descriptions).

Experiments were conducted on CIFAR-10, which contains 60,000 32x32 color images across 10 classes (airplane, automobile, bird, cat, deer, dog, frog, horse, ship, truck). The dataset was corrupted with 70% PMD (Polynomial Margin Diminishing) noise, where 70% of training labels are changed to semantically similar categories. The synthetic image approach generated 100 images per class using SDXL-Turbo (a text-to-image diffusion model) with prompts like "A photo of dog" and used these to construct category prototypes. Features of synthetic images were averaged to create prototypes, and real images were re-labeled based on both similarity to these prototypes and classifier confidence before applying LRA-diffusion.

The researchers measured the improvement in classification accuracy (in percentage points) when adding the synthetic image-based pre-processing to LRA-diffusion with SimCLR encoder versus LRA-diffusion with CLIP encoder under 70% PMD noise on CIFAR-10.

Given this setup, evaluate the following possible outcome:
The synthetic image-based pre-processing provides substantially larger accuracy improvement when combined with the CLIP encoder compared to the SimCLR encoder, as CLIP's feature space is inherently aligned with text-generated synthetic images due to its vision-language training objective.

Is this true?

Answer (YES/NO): YES